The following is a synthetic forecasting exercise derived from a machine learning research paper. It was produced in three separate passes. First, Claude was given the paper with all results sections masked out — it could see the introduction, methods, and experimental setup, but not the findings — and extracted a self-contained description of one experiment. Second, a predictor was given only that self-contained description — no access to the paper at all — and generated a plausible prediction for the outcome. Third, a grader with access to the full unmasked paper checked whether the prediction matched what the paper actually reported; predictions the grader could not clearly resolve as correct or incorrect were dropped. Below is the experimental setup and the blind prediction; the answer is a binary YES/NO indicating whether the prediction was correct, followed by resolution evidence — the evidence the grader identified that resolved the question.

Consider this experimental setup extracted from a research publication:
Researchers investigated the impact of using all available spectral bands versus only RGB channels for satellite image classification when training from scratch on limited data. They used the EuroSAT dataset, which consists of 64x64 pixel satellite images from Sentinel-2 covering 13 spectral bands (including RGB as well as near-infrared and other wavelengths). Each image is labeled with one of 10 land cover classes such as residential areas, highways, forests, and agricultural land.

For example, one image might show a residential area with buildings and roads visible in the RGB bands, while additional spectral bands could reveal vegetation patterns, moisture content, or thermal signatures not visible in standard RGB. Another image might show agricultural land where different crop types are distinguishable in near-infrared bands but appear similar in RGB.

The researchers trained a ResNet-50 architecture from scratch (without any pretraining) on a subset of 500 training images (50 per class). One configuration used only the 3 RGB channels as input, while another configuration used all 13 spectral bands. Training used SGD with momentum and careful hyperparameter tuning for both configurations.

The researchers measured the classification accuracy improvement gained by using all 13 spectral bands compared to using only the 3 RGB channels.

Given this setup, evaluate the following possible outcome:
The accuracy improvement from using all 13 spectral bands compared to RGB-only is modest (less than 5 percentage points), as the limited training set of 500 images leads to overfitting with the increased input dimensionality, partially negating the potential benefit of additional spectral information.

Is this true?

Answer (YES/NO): NO